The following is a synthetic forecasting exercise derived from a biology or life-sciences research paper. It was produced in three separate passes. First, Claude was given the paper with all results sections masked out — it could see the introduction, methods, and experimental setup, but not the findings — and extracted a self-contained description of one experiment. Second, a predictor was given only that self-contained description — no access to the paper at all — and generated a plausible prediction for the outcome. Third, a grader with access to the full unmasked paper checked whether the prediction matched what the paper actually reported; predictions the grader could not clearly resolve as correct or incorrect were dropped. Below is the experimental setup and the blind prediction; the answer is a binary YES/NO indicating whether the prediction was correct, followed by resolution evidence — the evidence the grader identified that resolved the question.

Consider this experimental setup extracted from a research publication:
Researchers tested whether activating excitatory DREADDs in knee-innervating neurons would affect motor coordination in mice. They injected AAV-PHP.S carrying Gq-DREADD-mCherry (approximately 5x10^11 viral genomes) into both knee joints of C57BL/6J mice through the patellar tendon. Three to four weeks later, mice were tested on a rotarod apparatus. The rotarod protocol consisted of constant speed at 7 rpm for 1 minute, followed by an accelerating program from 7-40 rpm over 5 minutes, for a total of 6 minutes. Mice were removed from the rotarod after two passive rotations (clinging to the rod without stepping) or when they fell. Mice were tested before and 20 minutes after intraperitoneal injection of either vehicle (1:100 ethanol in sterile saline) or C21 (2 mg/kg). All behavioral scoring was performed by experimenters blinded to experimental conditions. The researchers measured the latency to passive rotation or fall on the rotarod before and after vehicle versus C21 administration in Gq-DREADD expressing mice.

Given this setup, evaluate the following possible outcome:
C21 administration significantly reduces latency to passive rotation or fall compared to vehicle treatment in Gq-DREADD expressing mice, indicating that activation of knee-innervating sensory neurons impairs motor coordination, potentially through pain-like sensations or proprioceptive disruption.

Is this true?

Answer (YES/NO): YES